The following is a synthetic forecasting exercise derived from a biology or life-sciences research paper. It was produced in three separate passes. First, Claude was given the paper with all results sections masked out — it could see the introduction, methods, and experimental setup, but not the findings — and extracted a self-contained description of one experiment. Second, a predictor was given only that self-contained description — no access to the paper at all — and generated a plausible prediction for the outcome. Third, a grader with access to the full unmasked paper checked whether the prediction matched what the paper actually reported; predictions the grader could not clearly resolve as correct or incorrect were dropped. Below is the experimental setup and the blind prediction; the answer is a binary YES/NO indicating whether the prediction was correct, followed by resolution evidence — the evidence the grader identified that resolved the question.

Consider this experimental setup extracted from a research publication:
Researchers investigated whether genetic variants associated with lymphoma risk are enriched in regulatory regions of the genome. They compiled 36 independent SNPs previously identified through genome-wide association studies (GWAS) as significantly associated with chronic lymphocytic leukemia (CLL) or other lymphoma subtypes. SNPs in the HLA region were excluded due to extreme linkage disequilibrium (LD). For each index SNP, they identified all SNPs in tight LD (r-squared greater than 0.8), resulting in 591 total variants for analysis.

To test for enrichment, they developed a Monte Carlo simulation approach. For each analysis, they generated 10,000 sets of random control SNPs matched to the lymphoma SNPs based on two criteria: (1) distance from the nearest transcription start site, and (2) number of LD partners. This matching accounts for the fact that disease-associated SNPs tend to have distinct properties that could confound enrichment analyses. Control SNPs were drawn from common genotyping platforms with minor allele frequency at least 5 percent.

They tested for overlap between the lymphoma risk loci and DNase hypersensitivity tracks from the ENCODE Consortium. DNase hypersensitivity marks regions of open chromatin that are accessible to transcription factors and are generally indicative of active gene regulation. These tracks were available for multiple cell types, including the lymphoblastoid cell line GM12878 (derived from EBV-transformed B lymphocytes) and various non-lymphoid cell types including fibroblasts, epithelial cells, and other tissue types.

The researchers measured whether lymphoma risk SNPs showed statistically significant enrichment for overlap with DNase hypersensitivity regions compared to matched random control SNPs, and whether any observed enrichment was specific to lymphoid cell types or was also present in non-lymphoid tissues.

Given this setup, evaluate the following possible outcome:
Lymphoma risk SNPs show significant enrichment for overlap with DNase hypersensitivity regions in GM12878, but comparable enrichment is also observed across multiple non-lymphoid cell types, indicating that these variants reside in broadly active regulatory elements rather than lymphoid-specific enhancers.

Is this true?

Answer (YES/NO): NO